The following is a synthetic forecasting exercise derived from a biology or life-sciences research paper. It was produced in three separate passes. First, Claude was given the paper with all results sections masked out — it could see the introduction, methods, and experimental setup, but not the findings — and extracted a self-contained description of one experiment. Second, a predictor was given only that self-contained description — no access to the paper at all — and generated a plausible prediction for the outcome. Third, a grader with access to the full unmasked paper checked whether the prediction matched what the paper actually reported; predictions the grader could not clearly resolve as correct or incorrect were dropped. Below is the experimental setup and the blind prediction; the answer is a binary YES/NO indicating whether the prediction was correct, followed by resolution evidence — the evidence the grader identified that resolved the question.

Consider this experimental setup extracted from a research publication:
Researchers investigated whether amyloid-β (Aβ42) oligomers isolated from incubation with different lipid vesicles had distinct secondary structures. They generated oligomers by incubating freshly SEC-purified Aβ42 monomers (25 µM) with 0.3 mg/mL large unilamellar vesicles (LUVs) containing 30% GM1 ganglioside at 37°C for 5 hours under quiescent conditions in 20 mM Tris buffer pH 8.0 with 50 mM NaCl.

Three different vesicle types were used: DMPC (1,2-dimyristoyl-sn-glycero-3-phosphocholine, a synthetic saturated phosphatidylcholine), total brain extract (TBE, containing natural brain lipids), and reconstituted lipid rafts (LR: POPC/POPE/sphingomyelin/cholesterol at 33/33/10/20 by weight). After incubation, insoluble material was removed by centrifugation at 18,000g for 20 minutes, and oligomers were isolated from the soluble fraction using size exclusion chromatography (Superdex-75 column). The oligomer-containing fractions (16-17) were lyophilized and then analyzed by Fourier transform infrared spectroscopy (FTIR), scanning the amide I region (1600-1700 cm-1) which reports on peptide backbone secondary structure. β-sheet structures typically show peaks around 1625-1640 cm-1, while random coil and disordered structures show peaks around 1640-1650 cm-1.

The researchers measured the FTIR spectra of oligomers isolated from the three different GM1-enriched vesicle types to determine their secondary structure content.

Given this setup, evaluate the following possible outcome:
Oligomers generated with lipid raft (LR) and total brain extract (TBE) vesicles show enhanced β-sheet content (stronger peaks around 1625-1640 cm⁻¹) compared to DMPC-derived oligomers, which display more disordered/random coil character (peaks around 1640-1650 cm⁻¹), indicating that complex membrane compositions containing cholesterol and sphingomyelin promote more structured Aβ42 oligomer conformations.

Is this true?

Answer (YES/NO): NO